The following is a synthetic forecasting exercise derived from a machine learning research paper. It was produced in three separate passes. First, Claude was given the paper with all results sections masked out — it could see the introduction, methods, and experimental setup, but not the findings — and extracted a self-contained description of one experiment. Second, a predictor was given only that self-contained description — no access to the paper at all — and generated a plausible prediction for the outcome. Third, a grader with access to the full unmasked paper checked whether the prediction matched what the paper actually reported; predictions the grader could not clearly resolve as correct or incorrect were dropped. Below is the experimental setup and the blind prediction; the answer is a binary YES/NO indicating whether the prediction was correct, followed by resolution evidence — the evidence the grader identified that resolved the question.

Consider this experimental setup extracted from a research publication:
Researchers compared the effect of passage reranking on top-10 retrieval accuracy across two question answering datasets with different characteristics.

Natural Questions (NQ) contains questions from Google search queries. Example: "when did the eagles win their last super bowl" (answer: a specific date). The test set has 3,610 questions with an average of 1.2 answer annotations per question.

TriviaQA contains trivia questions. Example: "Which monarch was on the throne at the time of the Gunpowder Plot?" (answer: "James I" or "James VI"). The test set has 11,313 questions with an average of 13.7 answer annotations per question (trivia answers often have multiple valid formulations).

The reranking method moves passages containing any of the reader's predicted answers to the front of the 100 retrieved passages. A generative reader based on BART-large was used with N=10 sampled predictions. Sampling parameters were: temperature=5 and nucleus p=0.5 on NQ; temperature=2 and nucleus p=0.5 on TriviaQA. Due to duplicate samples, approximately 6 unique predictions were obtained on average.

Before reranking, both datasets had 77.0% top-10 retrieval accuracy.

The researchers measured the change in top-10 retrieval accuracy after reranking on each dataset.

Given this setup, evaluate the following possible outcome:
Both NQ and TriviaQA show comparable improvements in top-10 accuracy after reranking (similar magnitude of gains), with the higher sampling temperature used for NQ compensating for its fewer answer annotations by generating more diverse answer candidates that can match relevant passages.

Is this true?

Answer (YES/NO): NO